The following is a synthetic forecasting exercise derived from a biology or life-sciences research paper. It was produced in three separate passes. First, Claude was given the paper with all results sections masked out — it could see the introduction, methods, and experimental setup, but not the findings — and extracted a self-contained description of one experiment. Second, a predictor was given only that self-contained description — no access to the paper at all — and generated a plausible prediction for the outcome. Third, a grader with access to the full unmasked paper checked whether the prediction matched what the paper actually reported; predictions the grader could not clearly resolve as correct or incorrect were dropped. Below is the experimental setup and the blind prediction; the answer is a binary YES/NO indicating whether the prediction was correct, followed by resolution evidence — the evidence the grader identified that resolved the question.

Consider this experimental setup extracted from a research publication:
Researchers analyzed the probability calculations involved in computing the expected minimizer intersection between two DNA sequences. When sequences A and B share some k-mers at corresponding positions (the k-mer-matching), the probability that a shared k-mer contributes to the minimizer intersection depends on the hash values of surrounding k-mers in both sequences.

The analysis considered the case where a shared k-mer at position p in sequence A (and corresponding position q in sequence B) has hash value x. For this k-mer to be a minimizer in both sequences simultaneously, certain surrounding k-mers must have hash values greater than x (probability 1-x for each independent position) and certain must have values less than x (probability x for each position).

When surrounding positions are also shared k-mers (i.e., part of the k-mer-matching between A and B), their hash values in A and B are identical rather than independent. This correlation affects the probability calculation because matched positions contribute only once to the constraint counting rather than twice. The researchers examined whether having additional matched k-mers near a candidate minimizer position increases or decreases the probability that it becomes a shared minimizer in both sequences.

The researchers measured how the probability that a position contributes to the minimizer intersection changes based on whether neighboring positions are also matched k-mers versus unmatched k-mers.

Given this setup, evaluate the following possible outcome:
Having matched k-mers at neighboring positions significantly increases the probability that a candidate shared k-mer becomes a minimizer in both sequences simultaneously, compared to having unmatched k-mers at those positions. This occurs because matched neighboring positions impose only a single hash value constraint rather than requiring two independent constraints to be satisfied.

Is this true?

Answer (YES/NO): YES